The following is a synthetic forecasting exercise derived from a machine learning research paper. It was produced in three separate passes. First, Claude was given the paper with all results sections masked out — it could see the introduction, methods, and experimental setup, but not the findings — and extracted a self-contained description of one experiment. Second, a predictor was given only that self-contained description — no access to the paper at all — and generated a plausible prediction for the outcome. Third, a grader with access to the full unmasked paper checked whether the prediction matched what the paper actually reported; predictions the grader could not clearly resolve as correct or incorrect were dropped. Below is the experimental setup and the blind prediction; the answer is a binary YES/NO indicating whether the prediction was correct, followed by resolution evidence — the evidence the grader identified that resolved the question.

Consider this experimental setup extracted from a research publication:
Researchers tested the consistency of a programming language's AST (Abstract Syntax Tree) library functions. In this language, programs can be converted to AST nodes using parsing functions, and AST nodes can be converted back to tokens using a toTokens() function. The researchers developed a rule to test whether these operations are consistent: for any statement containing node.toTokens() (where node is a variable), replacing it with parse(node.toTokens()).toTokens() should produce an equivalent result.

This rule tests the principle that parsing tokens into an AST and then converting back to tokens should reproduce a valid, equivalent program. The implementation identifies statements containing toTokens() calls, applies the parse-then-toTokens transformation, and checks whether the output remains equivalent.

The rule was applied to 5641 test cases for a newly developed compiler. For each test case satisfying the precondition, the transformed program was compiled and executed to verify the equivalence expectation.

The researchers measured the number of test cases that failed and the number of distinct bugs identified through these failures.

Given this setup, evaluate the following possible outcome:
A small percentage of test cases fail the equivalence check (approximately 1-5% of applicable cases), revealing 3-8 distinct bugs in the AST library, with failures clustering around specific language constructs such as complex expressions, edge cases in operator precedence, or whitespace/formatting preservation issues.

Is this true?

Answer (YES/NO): YES